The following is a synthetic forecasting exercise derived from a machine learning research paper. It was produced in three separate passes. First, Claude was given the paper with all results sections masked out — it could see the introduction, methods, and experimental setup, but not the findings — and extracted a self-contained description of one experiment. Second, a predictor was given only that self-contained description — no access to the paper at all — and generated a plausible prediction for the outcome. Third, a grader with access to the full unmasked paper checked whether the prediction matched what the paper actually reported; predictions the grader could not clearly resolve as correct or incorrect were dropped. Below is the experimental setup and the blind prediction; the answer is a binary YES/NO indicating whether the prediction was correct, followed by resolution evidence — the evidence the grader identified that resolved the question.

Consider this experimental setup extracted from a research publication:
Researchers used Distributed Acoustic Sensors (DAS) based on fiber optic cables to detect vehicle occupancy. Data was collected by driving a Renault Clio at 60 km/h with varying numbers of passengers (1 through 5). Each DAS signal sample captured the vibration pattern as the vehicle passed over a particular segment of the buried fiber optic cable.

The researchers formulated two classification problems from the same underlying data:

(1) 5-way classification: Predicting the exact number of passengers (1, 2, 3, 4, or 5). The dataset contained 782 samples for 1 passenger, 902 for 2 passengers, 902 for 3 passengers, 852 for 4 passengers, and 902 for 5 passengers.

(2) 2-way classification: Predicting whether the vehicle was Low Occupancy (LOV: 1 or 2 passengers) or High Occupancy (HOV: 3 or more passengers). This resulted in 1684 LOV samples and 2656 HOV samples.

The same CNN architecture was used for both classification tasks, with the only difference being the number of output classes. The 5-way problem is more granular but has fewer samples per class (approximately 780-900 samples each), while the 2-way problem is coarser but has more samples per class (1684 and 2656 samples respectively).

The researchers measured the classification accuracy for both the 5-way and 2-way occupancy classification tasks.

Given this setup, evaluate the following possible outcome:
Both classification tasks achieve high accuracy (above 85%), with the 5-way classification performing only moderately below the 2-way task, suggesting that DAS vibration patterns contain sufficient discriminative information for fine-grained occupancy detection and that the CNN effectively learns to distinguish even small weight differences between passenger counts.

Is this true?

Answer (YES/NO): YES